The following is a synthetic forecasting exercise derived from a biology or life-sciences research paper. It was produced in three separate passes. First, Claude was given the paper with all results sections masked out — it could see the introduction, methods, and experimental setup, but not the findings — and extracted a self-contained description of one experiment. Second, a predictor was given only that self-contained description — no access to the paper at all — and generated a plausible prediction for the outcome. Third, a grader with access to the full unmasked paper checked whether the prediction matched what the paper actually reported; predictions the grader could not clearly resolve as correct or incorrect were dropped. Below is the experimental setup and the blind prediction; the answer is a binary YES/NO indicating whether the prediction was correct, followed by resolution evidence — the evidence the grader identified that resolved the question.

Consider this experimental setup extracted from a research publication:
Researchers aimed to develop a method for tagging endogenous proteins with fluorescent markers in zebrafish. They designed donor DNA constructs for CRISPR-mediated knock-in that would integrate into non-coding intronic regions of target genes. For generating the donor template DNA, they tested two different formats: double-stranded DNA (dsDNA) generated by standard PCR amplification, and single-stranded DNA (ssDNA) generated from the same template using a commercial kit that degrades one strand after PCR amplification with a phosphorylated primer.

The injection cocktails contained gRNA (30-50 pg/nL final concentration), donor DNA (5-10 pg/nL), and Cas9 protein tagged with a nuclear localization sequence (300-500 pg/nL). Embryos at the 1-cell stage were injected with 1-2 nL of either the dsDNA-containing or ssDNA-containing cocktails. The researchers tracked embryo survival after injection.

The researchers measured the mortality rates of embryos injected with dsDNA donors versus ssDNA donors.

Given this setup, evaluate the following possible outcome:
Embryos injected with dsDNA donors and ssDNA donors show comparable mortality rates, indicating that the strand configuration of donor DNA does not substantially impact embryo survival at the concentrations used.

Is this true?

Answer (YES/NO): NO